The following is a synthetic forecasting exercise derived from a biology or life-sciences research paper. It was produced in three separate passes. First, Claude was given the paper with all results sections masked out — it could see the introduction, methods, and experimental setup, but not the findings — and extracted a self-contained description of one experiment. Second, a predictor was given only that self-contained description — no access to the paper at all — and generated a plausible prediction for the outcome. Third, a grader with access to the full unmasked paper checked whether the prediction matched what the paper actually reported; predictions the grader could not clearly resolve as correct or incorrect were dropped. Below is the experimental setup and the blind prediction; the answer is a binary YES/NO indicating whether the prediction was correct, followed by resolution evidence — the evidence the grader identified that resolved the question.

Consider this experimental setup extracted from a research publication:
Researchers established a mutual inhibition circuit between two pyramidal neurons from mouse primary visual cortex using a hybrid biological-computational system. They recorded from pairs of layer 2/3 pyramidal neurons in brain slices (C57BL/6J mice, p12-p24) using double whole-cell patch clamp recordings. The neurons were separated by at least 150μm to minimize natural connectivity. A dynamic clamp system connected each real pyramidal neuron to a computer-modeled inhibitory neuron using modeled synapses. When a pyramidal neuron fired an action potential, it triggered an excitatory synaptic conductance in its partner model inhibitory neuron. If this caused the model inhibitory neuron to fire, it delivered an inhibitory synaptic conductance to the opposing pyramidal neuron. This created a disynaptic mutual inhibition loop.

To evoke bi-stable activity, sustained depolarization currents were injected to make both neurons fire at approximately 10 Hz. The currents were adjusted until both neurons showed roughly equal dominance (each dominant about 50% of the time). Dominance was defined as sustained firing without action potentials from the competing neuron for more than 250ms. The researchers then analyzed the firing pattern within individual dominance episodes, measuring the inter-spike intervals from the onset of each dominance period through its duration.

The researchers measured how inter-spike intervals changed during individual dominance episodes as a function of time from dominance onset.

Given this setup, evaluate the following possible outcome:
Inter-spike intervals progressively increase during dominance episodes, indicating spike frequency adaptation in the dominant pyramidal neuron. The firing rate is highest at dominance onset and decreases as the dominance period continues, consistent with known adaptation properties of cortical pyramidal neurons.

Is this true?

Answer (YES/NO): YES